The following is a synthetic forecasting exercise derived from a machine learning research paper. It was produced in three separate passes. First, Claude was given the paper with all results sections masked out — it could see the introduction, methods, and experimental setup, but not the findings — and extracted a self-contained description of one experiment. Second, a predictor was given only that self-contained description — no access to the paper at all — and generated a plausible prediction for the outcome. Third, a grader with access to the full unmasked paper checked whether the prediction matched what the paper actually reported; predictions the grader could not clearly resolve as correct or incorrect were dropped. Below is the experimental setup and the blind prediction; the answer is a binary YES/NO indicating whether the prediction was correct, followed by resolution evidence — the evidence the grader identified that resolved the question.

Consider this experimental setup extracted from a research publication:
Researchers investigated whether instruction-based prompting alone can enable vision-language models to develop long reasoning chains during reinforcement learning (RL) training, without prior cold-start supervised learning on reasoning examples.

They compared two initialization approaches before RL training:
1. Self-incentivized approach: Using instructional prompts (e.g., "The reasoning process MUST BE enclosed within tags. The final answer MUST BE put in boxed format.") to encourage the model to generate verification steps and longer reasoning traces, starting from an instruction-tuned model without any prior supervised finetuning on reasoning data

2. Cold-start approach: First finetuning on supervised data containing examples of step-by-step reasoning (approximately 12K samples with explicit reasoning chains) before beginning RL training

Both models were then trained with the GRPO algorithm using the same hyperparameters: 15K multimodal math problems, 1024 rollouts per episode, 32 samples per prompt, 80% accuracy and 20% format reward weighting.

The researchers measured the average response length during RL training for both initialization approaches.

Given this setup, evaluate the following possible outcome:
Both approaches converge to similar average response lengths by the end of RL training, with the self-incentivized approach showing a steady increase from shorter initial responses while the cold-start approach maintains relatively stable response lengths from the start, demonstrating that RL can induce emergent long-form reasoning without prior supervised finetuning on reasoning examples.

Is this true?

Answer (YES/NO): NO